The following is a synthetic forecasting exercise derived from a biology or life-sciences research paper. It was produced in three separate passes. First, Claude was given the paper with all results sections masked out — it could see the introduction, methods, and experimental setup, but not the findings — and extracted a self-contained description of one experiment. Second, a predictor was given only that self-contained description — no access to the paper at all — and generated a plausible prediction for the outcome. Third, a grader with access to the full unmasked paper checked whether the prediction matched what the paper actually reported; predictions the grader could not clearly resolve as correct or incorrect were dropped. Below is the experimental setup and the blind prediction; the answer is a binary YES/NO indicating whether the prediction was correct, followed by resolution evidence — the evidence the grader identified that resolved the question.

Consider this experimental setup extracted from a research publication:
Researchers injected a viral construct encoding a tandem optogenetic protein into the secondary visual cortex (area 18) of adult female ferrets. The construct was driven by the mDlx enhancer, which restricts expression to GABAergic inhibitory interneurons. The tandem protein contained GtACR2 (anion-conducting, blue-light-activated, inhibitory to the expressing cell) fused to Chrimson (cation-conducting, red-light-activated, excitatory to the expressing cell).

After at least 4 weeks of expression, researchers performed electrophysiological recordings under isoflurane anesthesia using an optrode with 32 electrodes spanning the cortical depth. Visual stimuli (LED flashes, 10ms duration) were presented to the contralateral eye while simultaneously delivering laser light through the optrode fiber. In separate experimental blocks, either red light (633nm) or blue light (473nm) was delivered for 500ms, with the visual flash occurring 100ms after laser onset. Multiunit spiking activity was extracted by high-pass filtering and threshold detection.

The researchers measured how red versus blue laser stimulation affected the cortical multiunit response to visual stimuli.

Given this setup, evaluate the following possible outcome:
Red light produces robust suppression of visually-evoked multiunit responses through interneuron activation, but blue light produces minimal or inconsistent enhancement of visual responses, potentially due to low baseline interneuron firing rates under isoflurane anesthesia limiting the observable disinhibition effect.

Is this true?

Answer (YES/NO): YES